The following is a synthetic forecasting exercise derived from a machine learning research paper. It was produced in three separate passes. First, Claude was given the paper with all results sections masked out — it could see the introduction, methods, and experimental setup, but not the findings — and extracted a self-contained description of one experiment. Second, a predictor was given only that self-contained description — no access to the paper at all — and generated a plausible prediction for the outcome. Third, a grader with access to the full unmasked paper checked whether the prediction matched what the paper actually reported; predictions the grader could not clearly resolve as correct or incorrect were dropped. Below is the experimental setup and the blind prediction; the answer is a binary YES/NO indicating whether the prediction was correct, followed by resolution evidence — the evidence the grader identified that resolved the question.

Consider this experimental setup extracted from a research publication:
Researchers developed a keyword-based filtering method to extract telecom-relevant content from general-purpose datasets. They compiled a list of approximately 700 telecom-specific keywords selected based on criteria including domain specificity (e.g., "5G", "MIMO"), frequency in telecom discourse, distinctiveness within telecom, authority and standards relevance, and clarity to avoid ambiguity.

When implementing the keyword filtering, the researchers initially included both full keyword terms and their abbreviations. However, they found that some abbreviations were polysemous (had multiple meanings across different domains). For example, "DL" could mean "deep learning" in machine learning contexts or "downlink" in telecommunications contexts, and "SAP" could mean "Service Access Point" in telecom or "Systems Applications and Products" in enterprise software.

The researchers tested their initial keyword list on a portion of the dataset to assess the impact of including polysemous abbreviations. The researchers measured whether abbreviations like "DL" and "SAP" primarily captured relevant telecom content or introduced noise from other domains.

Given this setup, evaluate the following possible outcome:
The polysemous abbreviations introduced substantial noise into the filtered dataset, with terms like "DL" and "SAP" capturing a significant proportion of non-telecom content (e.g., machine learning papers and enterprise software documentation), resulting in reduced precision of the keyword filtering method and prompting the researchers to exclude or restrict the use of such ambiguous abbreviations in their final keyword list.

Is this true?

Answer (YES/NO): YES